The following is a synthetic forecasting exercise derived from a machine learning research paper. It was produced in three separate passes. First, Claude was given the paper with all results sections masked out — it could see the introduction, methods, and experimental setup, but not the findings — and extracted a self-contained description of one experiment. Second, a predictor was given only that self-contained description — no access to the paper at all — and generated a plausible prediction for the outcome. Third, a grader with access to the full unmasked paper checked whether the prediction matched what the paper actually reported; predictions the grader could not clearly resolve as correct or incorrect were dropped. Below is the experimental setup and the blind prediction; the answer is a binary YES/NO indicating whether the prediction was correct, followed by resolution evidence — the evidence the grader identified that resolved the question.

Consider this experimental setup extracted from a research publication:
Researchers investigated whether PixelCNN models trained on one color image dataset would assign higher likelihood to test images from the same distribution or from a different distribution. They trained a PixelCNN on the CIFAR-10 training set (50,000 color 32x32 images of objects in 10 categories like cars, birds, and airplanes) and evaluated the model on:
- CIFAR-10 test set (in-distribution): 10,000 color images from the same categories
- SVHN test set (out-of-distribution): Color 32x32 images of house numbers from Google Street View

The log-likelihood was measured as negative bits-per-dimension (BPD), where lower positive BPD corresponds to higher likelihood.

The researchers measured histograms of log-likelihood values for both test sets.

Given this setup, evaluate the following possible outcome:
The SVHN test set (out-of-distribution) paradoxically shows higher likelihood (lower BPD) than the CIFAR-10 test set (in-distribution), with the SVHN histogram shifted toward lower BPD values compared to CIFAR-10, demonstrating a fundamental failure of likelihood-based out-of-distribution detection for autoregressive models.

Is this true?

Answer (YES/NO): YES